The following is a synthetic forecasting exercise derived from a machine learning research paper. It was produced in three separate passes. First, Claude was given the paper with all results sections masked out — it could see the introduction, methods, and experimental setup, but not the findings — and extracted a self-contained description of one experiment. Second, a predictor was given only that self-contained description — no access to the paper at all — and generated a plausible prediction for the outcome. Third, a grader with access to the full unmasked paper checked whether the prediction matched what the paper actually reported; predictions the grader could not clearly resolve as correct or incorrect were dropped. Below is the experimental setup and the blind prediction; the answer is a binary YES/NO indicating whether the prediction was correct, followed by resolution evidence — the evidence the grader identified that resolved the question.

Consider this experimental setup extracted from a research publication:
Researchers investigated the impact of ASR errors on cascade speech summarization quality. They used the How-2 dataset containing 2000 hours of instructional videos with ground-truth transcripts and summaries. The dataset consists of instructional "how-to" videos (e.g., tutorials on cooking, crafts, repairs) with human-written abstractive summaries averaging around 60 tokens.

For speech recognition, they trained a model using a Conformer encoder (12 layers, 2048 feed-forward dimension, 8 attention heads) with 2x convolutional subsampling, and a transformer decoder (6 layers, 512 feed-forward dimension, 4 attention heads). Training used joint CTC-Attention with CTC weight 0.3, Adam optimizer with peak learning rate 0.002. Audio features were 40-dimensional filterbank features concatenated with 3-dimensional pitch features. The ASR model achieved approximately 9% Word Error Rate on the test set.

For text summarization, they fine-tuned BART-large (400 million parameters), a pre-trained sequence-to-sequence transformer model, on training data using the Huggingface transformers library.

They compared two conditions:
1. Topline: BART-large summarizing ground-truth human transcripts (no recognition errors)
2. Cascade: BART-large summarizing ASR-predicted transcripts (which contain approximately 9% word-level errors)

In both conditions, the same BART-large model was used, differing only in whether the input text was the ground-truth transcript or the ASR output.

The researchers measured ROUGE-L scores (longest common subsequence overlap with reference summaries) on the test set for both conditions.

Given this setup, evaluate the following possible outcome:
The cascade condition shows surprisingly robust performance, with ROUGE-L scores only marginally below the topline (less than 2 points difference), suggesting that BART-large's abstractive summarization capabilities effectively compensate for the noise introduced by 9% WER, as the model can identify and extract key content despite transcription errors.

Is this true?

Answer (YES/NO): NO